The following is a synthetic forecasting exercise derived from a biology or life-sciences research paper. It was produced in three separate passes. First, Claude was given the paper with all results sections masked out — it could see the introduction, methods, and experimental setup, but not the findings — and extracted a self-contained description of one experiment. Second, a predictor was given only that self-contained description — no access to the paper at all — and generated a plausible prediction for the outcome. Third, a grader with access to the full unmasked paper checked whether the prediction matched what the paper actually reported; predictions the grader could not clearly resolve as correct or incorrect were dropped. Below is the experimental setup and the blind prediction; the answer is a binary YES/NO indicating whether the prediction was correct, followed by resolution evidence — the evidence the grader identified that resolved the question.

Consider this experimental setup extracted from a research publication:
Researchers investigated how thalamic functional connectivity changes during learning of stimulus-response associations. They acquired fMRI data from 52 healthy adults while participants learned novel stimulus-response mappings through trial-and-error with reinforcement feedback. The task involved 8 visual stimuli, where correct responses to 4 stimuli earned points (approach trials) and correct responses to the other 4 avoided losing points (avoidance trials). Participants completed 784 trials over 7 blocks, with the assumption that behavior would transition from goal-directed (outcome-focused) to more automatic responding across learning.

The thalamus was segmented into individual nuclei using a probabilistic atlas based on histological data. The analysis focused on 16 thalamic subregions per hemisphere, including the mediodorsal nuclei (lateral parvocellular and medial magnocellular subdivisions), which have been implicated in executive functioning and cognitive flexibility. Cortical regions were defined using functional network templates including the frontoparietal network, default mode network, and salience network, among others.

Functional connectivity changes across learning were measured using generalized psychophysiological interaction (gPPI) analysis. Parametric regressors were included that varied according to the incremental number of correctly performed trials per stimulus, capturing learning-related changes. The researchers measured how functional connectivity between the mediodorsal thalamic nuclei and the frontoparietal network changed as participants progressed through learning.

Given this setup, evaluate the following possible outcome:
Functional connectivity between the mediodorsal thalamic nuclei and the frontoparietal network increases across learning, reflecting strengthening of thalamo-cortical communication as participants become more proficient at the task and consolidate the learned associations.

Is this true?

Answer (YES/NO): NO